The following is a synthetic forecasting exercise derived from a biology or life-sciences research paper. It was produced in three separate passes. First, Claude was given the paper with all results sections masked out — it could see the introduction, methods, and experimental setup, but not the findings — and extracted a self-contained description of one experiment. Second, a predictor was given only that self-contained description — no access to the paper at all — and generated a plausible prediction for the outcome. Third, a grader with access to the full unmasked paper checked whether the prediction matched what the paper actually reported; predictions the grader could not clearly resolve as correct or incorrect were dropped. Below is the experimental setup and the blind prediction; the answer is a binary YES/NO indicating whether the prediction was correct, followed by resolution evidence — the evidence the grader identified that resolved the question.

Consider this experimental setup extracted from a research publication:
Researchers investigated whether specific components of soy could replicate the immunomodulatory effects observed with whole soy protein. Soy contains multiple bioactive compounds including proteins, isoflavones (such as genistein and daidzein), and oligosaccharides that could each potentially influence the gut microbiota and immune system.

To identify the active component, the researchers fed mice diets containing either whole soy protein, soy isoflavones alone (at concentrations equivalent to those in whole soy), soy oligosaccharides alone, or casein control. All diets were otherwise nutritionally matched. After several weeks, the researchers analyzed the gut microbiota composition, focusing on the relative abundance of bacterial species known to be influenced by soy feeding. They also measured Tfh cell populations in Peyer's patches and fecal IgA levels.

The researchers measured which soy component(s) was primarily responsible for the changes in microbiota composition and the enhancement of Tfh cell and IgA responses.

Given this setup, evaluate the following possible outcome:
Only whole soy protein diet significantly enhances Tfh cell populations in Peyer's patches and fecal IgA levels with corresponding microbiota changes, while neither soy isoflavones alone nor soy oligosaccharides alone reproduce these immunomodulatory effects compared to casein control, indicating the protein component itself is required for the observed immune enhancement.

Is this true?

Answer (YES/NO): NO